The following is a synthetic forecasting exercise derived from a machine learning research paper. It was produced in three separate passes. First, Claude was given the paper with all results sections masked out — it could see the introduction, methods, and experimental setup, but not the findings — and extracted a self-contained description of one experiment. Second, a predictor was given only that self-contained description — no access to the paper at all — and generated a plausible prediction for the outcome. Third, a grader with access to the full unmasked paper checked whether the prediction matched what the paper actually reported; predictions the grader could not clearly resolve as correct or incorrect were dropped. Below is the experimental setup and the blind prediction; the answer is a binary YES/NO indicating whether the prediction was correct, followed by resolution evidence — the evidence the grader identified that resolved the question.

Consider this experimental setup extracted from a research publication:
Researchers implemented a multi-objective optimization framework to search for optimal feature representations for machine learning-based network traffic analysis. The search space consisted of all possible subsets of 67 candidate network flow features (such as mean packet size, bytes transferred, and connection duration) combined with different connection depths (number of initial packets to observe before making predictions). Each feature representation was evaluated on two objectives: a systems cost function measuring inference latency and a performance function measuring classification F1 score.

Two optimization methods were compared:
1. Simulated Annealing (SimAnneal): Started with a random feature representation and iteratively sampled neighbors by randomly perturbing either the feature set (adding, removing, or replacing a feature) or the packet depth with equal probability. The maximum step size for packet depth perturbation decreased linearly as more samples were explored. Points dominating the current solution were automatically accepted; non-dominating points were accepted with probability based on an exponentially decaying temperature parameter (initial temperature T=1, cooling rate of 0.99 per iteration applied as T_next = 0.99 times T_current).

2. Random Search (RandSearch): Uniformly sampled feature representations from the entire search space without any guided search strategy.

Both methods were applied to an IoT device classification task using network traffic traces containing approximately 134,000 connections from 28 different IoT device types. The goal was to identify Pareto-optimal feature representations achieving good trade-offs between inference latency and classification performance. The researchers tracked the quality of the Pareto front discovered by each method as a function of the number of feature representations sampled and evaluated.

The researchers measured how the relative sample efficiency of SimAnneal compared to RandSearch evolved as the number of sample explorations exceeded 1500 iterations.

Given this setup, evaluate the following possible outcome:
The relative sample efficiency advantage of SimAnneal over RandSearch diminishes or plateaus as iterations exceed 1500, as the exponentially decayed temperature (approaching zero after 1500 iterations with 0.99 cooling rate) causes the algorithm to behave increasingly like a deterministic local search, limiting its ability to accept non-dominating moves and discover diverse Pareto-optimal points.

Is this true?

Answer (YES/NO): YES